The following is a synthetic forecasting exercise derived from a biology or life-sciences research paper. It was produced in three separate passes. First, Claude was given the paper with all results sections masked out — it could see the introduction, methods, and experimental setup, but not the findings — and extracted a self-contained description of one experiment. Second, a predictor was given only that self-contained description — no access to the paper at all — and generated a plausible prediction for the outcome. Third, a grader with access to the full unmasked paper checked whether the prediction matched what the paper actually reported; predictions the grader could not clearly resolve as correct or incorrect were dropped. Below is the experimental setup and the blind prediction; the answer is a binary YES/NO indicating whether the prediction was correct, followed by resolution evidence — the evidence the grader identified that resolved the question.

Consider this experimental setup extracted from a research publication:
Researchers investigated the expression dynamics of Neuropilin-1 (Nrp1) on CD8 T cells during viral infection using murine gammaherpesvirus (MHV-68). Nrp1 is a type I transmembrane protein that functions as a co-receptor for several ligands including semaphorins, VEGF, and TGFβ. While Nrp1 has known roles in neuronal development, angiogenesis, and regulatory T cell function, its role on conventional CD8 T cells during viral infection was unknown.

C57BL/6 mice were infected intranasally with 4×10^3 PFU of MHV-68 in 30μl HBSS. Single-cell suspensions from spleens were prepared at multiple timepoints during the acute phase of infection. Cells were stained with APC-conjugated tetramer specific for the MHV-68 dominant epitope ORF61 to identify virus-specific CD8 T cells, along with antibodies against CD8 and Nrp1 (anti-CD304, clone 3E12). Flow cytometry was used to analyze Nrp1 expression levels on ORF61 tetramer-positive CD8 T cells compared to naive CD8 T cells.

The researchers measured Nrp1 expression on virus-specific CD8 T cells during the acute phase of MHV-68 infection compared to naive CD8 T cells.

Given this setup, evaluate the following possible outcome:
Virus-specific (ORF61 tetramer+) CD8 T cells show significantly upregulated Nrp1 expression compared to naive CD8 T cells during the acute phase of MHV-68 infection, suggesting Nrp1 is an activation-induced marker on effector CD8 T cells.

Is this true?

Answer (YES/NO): YES